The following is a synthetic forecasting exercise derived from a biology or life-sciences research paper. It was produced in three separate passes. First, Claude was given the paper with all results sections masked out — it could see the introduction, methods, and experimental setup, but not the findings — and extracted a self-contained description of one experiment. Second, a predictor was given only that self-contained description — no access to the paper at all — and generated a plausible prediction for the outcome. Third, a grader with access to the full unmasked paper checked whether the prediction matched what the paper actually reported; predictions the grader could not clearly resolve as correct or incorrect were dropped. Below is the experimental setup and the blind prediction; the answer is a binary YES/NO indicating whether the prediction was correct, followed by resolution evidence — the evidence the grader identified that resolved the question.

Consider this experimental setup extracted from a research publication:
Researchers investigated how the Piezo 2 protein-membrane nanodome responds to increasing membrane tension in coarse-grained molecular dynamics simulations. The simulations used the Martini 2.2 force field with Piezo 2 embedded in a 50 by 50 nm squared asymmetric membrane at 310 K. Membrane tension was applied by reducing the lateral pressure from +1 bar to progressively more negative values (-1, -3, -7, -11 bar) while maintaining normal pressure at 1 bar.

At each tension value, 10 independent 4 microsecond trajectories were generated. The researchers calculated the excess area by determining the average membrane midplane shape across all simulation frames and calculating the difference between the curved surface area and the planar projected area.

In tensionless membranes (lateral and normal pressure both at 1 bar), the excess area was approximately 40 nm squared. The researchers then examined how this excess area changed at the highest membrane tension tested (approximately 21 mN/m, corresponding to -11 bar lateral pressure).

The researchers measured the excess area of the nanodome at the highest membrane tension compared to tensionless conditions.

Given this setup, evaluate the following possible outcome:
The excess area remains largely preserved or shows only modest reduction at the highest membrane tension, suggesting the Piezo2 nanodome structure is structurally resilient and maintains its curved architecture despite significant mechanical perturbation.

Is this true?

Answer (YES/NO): NO